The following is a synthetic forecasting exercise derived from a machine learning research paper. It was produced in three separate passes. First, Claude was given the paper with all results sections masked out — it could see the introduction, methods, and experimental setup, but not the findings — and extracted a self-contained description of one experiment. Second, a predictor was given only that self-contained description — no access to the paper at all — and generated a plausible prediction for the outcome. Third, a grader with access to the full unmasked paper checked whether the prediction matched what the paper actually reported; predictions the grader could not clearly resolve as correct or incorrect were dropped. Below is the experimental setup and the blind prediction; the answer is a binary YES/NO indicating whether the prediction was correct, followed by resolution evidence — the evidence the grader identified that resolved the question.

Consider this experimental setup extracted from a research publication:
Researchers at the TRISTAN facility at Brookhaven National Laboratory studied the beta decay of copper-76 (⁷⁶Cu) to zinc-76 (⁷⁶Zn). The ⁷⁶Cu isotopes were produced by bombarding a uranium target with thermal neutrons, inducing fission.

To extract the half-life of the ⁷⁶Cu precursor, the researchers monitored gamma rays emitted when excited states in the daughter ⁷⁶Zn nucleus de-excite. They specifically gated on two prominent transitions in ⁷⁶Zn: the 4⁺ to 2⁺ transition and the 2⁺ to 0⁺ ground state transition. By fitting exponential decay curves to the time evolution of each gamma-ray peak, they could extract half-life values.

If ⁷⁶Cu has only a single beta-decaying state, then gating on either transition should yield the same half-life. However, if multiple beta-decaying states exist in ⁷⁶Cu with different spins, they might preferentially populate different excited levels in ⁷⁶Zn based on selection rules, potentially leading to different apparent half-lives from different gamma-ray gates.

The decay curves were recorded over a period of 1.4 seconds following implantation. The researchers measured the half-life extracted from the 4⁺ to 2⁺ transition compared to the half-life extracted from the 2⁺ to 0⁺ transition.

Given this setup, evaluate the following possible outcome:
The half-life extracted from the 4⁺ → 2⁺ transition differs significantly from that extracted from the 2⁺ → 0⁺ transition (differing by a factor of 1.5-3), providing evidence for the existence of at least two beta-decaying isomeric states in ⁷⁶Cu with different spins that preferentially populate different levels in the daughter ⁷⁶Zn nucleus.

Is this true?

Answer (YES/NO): NO